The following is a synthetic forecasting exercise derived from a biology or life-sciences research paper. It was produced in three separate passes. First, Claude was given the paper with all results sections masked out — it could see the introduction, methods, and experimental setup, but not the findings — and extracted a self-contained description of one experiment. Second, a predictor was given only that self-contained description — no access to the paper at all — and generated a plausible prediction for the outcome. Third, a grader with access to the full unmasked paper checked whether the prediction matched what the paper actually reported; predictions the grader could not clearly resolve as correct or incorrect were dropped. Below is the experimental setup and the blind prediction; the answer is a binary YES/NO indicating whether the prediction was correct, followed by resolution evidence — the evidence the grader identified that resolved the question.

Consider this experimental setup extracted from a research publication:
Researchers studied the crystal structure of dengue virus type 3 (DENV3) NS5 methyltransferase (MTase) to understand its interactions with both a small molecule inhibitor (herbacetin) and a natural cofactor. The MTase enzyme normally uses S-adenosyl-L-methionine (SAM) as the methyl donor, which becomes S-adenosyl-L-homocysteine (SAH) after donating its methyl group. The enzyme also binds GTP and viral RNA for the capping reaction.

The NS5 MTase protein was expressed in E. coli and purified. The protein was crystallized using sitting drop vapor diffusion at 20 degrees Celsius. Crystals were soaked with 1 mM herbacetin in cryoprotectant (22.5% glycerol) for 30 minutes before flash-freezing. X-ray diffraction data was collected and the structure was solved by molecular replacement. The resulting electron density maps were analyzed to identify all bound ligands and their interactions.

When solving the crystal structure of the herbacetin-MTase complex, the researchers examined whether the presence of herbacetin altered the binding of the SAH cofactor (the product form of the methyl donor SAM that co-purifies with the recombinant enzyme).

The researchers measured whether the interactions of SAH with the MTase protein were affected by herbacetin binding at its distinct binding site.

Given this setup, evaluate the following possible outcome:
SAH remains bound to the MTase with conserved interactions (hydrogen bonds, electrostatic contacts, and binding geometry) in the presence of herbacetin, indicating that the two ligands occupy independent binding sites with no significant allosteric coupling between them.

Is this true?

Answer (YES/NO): YES